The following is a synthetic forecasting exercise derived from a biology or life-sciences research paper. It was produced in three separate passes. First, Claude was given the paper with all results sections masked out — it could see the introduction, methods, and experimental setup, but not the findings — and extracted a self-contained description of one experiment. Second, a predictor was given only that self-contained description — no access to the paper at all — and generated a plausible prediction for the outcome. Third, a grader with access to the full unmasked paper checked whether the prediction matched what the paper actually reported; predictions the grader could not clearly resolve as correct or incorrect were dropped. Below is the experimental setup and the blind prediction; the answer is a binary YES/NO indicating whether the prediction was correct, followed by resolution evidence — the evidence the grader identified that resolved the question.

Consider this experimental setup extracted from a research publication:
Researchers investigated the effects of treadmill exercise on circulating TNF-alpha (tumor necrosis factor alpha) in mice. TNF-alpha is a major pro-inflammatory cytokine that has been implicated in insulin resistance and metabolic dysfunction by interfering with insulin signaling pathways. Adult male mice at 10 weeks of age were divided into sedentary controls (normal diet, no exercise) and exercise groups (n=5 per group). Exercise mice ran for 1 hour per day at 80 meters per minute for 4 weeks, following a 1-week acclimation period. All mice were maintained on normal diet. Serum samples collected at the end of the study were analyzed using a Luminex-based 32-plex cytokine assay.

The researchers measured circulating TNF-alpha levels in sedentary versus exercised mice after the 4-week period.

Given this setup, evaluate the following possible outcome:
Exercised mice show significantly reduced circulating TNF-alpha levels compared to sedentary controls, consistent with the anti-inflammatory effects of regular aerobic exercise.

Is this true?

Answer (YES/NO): NO